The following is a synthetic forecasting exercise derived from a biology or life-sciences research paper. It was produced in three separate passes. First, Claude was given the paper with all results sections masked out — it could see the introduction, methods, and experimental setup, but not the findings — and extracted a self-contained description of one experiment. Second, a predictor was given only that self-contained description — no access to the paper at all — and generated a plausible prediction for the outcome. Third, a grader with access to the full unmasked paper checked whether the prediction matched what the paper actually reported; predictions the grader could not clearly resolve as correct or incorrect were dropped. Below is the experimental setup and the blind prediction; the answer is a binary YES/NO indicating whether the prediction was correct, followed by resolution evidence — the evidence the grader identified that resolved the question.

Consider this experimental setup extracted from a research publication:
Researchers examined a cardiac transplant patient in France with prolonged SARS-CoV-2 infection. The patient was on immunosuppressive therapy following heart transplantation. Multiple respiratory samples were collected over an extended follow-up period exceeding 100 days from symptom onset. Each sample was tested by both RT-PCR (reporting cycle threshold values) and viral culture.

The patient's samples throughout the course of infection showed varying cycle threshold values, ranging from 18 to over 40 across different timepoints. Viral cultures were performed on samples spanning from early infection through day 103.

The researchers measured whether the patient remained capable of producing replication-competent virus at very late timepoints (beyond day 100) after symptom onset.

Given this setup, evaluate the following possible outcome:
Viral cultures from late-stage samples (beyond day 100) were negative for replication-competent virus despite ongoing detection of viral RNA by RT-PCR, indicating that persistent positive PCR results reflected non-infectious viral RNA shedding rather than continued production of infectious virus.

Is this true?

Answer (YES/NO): NO